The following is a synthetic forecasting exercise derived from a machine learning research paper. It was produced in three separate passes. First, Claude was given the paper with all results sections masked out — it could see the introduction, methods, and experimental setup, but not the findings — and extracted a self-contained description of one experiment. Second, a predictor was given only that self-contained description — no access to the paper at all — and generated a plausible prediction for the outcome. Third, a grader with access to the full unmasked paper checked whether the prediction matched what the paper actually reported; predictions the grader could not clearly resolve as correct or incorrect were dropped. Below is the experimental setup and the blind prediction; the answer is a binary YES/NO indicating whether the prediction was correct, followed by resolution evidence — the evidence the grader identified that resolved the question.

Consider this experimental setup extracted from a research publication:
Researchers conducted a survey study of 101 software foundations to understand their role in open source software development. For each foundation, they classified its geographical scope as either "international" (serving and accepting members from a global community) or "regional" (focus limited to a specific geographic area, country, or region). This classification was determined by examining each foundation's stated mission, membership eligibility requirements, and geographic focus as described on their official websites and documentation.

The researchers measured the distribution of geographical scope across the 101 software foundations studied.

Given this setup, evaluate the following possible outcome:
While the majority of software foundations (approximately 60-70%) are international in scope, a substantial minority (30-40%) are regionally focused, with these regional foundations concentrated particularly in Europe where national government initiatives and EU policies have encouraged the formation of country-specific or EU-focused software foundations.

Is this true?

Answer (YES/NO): NO